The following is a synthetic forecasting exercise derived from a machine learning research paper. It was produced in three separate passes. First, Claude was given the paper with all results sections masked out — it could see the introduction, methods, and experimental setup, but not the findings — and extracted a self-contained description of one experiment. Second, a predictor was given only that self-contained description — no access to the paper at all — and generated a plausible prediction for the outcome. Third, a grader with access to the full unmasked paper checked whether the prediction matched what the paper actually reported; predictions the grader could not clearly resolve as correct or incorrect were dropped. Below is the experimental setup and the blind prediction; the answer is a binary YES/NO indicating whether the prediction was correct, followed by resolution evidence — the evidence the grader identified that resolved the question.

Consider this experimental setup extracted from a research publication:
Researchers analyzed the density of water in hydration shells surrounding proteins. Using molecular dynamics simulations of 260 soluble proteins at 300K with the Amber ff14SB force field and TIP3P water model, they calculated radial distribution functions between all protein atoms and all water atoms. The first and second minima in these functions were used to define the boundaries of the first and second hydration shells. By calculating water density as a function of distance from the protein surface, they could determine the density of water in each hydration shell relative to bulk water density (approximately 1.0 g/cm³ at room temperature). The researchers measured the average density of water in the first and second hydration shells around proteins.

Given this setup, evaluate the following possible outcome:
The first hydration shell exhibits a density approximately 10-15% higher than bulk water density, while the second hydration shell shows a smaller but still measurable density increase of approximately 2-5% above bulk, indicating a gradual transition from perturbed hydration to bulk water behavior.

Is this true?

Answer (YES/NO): NO